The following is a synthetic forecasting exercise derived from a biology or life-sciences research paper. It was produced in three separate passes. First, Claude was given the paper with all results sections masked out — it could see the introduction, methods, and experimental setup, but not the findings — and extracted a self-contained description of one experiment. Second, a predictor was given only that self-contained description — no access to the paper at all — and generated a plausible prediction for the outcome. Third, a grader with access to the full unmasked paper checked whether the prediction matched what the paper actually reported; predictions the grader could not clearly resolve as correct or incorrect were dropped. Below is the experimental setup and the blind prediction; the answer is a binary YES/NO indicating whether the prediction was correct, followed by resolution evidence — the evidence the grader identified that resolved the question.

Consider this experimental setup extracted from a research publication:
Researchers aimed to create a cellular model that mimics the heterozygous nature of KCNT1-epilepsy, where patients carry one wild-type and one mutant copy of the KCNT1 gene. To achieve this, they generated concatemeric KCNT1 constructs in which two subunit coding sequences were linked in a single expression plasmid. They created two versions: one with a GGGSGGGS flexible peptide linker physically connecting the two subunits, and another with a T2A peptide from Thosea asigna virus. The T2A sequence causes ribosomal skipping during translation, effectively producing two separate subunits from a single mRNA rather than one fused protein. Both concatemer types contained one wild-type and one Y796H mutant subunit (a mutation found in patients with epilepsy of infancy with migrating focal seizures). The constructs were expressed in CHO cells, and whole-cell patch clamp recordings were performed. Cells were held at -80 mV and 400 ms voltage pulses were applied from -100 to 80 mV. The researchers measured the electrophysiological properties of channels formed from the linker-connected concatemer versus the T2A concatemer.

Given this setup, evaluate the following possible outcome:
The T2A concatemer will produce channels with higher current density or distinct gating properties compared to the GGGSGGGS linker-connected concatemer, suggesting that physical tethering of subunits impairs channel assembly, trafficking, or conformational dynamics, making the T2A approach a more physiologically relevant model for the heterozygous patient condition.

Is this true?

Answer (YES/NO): YES